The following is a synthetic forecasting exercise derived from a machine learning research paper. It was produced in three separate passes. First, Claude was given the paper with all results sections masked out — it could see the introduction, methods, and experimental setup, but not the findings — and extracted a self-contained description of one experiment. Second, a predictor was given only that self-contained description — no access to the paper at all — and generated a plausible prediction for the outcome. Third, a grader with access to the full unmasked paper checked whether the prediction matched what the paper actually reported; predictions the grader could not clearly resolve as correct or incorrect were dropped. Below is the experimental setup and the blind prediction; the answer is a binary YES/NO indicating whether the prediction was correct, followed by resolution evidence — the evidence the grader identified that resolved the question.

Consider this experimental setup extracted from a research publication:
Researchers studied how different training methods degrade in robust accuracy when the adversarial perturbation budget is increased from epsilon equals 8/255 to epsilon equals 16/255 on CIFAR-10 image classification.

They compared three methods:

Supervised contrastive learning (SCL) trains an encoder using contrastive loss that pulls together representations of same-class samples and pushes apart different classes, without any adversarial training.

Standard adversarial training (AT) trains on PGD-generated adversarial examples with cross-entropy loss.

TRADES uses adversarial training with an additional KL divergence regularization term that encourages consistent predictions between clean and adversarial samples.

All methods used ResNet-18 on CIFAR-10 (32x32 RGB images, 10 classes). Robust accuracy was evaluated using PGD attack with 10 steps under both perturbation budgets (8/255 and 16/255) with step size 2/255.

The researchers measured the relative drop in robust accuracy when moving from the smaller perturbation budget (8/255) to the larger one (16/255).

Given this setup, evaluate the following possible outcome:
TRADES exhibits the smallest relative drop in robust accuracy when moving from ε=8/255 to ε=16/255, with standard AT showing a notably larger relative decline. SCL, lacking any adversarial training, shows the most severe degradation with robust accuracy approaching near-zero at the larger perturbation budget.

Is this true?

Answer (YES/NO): NO